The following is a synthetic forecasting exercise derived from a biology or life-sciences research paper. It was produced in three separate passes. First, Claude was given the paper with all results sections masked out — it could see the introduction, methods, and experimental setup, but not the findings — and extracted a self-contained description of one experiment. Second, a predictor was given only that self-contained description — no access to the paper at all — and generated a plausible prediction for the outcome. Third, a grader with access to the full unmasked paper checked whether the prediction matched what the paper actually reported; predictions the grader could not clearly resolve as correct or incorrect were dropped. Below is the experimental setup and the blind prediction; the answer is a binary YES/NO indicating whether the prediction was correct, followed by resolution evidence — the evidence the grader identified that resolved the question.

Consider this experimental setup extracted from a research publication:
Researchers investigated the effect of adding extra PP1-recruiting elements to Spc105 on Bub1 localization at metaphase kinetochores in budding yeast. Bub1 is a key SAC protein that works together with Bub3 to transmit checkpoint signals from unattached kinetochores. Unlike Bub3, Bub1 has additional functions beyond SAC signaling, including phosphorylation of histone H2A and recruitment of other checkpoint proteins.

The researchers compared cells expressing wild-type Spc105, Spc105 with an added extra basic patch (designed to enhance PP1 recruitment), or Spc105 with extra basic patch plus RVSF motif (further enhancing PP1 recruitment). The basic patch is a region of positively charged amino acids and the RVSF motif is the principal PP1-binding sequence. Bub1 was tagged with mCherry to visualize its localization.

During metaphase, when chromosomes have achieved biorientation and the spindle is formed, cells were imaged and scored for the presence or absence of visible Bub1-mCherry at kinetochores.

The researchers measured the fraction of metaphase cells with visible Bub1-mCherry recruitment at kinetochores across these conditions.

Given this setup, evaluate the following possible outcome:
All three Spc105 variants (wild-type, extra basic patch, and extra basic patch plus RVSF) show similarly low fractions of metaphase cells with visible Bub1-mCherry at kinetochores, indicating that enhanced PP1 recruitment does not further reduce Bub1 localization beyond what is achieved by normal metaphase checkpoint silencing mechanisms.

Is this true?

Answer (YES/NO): NO